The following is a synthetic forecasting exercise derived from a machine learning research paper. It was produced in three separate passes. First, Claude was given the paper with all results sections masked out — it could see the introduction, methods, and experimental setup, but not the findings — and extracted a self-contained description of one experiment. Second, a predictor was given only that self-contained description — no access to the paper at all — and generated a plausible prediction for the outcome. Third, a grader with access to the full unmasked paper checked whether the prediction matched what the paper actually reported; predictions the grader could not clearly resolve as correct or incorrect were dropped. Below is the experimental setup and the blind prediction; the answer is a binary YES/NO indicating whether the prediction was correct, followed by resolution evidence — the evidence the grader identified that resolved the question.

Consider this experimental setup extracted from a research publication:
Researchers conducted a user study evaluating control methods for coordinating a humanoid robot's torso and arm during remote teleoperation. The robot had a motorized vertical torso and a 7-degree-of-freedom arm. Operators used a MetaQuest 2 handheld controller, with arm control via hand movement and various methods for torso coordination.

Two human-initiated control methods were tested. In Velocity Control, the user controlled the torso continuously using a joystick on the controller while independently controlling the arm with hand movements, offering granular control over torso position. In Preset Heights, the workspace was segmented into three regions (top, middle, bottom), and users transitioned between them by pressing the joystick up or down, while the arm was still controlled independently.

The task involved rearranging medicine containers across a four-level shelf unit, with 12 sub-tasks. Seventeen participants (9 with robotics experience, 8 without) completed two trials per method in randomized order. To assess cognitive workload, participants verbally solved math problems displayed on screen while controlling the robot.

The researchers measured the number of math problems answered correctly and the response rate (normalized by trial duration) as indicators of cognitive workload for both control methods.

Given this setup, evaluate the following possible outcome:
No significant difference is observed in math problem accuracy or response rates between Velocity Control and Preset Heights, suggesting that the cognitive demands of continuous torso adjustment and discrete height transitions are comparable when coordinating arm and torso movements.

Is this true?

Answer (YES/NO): YES